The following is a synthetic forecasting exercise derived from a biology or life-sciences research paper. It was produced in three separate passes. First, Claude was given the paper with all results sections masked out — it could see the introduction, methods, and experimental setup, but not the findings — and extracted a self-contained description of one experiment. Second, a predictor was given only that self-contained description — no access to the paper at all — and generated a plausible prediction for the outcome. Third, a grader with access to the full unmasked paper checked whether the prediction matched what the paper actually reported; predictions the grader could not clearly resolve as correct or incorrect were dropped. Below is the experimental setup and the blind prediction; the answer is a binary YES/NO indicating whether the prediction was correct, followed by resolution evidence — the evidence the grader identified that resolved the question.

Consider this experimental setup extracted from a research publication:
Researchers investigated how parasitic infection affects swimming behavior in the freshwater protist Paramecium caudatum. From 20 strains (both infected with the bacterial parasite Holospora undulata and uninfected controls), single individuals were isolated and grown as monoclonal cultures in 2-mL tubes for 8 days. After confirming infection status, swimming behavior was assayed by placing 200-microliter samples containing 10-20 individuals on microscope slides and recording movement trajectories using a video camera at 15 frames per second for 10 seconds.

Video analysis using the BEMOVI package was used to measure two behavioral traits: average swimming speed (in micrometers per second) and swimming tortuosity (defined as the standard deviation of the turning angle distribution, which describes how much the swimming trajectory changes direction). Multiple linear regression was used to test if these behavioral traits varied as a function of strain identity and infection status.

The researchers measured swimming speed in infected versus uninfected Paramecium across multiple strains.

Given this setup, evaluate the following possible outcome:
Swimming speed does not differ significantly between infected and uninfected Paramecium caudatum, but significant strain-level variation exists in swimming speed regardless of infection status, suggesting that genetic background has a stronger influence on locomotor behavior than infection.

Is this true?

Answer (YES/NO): NO